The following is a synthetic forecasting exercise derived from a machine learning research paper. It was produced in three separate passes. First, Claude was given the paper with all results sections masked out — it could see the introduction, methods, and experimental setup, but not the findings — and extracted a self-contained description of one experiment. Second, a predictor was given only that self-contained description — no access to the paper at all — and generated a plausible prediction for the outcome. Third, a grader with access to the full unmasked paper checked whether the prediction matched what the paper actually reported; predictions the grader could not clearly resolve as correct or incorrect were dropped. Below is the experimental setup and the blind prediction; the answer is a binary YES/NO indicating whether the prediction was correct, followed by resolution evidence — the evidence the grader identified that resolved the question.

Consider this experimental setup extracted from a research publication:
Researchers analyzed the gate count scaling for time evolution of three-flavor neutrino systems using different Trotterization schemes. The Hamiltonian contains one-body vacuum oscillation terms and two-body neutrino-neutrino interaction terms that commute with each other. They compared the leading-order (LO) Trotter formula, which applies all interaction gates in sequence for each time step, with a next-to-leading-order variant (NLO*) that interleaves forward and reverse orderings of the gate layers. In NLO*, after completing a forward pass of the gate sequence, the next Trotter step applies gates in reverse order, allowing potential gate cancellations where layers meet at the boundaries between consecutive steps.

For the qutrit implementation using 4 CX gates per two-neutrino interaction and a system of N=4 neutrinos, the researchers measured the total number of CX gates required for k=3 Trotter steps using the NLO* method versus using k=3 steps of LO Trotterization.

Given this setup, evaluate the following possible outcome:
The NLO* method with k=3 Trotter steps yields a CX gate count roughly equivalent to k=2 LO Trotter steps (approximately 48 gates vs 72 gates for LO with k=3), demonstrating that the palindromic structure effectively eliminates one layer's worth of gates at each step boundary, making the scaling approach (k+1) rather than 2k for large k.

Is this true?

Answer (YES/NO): NO